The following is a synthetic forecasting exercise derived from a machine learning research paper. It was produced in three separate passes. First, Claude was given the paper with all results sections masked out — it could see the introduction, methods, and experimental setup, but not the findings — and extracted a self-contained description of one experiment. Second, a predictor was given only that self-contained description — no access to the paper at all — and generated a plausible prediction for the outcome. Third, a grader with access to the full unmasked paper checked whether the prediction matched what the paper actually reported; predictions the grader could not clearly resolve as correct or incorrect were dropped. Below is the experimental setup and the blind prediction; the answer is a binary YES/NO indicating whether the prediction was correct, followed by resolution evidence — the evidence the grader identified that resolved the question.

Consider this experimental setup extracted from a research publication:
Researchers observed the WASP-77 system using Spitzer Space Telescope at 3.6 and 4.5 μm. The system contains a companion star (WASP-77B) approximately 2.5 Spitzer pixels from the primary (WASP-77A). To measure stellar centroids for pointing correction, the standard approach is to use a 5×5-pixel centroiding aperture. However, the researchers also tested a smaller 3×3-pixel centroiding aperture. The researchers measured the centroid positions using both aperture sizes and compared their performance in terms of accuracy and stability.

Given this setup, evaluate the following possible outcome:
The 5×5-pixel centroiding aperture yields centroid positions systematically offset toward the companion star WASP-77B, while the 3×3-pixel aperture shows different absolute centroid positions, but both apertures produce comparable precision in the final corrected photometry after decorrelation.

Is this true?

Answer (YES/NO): NO